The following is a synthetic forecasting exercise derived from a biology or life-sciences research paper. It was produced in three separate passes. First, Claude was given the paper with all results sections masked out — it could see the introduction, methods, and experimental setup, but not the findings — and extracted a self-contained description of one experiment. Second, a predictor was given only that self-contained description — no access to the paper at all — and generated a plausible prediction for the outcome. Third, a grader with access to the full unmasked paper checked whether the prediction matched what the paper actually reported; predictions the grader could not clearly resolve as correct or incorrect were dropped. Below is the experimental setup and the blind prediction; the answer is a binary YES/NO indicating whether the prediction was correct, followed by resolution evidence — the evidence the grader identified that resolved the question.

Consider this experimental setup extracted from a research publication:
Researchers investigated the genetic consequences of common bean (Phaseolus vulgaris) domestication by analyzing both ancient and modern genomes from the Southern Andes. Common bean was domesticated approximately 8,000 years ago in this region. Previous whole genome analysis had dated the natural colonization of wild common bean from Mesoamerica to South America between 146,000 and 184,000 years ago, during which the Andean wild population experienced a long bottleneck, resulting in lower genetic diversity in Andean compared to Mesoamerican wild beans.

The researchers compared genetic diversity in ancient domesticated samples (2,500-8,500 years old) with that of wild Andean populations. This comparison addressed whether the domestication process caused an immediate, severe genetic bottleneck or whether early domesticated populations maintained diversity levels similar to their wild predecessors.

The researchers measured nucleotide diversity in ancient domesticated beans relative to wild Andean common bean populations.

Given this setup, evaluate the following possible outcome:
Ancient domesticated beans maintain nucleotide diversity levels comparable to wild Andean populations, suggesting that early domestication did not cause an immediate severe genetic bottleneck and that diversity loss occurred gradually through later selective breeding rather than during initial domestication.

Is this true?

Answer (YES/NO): YES